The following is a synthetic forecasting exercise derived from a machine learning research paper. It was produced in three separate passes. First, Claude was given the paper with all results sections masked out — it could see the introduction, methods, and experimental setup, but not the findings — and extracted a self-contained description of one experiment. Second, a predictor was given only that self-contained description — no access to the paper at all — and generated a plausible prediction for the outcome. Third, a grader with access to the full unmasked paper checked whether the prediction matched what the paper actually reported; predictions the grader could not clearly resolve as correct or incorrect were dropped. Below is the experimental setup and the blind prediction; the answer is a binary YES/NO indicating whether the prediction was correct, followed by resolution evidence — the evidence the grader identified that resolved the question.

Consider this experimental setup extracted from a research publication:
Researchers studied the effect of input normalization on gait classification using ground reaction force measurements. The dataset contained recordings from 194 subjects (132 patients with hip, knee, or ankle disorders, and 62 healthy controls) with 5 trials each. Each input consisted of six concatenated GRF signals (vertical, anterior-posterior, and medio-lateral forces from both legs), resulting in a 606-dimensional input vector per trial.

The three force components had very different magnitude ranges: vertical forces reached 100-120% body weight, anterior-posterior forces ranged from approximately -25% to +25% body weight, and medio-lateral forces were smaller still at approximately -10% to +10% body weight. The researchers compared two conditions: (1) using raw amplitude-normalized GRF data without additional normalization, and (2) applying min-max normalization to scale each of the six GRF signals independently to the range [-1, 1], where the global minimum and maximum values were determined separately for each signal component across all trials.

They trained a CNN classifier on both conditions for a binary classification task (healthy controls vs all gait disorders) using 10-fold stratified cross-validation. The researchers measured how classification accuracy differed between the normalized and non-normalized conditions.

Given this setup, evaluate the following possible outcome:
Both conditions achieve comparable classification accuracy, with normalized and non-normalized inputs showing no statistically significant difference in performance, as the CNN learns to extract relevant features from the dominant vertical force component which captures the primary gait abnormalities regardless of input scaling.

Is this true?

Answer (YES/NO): YES